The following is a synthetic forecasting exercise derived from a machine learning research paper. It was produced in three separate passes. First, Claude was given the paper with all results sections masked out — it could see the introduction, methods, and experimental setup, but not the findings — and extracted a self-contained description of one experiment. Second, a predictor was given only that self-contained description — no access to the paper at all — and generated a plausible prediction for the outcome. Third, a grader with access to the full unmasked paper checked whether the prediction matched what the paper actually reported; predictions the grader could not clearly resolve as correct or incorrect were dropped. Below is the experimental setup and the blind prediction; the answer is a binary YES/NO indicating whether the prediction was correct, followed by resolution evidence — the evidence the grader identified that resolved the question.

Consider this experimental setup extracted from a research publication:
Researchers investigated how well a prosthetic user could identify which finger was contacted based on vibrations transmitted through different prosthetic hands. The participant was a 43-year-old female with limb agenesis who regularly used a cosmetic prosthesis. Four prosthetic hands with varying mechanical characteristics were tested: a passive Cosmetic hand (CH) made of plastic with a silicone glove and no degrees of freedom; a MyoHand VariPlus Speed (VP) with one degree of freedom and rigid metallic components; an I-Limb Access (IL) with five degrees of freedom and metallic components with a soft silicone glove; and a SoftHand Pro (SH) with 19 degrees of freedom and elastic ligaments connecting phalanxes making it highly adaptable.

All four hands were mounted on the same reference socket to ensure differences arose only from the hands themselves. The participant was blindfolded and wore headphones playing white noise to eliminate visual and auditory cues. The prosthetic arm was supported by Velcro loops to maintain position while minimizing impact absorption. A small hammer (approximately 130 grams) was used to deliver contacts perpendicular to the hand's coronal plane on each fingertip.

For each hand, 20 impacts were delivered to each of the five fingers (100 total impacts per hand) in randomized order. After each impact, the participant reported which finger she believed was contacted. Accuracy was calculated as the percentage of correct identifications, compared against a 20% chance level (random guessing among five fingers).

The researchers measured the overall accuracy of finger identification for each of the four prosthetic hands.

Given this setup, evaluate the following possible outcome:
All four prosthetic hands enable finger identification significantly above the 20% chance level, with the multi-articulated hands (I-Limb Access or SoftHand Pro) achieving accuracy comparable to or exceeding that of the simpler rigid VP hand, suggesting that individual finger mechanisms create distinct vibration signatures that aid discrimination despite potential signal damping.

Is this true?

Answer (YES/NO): NO